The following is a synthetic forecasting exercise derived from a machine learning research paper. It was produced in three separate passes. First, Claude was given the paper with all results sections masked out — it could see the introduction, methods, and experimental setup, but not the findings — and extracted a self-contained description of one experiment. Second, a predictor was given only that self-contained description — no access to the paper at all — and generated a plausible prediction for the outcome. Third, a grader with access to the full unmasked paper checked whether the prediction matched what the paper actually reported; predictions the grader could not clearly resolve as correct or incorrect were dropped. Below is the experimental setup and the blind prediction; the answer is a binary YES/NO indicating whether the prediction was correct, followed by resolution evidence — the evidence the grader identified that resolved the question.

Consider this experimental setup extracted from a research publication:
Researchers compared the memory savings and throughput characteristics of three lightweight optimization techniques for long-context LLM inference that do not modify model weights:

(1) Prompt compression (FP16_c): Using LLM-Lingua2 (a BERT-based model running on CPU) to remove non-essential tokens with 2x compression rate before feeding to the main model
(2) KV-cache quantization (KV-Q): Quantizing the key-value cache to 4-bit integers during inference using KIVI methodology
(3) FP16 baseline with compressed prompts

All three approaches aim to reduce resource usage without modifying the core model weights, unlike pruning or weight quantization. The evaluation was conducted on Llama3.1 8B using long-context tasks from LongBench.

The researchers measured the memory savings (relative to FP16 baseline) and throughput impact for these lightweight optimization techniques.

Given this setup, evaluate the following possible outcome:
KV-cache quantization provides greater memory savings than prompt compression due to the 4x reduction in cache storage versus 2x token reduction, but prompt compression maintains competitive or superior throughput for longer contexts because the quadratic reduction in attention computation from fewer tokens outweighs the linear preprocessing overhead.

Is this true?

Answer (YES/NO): NO